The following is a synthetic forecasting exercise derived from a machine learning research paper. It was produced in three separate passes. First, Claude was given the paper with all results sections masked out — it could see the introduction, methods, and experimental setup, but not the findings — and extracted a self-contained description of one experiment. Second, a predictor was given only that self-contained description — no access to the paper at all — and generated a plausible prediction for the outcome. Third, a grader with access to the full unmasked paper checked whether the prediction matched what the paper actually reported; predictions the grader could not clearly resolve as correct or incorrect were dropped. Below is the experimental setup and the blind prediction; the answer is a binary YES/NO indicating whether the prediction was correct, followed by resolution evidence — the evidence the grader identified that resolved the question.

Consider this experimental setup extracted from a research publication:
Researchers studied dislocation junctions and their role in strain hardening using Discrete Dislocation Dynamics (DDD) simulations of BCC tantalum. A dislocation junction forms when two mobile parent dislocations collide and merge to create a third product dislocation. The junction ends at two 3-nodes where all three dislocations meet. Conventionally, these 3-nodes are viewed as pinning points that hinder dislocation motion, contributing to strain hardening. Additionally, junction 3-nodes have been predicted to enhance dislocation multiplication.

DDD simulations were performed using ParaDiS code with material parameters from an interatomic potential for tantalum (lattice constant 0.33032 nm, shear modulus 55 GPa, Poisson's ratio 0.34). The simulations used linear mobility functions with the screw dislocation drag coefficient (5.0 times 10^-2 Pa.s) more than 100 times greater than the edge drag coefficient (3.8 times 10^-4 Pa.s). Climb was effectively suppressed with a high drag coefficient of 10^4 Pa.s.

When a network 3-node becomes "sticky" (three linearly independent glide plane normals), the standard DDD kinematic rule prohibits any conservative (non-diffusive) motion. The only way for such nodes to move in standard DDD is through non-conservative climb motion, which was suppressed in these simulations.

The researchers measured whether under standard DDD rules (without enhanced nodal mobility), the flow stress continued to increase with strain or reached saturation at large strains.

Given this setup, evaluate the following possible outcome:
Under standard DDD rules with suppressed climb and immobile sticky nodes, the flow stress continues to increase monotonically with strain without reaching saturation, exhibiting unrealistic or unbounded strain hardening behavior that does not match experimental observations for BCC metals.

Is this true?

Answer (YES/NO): YES